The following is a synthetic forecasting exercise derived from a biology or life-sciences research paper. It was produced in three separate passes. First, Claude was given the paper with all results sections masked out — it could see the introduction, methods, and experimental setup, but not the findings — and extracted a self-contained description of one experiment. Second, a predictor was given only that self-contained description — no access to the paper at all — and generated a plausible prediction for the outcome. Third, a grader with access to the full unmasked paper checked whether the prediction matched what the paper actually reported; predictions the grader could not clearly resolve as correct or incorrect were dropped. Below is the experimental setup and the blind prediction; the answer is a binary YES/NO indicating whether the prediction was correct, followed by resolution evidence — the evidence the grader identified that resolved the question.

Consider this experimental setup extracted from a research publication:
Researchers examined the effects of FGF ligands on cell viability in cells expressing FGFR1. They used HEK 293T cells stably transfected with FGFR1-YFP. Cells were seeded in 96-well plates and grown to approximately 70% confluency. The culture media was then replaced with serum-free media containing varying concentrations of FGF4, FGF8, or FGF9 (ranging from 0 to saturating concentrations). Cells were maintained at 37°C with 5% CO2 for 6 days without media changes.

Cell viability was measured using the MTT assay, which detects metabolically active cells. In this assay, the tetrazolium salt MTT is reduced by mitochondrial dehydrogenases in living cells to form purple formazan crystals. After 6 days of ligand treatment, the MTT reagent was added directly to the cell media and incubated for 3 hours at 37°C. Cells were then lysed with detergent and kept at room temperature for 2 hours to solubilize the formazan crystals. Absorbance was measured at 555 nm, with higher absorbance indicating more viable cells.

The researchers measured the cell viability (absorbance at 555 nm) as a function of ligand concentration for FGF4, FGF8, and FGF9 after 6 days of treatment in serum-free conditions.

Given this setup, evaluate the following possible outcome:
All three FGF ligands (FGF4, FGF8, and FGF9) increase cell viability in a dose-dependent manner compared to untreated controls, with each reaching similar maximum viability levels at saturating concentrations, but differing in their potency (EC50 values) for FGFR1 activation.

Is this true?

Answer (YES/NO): NO